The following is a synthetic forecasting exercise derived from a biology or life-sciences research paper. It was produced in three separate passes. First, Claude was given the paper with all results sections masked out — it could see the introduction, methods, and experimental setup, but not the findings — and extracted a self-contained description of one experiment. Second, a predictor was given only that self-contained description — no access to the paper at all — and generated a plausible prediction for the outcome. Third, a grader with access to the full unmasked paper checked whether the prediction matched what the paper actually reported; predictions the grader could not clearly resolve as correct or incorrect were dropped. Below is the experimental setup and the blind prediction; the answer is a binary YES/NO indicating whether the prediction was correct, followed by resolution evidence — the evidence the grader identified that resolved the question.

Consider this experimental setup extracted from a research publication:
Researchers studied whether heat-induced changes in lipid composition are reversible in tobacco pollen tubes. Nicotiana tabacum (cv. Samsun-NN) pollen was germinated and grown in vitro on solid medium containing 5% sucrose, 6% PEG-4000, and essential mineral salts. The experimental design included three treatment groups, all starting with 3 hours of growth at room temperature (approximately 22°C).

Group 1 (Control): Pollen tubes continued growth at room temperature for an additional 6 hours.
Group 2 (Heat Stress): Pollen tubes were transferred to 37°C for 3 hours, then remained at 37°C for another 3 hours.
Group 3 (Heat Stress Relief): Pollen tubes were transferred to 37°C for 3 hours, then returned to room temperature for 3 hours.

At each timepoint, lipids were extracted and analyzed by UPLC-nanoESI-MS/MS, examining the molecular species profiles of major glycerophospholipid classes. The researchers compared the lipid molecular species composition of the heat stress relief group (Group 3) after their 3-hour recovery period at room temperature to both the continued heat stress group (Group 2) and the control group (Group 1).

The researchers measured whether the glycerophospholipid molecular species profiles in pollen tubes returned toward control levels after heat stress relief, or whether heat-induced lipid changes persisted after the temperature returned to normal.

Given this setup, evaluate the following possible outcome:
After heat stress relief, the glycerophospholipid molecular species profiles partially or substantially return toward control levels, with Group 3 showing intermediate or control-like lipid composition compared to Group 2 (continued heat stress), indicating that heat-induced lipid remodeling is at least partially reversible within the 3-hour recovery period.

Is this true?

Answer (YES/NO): YES